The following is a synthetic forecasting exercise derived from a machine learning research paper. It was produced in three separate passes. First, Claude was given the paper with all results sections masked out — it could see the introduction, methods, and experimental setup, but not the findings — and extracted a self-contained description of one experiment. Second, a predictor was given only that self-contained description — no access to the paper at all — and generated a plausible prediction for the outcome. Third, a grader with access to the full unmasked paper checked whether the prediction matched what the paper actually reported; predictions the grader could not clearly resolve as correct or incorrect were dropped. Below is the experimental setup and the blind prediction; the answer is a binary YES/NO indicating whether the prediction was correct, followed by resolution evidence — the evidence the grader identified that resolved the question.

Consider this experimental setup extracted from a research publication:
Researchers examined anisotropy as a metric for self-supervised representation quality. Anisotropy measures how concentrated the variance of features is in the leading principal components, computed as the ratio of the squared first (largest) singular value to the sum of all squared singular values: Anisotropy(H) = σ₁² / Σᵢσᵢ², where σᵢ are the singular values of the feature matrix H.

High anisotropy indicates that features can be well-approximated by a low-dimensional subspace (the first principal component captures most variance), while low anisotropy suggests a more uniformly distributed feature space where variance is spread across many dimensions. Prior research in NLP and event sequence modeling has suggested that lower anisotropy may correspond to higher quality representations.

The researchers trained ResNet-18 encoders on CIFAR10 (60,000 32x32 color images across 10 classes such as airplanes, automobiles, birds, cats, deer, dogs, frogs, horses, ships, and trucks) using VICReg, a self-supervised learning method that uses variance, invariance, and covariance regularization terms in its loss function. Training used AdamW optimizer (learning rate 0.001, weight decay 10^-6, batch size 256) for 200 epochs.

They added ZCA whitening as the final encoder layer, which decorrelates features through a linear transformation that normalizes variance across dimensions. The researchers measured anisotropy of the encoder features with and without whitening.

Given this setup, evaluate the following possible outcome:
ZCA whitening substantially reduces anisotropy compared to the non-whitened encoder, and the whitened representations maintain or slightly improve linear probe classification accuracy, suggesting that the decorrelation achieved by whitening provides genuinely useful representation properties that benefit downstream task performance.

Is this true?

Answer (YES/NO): YES